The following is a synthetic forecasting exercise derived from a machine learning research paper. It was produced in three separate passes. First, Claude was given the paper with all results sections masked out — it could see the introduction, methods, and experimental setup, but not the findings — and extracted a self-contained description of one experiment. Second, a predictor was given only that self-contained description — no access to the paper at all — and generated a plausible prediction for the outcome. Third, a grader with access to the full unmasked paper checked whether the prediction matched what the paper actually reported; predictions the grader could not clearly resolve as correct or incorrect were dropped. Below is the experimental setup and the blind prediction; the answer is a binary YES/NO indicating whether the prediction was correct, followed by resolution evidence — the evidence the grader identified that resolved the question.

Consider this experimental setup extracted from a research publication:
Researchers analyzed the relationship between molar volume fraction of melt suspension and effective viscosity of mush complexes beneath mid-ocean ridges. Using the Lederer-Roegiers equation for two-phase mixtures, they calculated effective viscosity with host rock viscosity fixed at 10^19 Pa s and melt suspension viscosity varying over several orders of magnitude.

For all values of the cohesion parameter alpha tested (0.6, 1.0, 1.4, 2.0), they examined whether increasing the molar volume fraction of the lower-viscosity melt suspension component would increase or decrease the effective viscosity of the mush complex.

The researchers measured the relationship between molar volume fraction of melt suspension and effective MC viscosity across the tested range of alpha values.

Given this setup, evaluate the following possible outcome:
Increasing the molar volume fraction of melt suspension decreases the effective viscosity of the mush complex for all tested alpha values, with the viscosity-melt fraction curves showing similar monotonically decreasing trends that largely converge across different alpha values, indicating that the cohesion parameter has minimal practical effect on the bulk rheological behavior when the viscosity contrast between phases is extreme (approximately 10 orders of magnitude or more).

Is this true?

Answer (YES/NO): NO